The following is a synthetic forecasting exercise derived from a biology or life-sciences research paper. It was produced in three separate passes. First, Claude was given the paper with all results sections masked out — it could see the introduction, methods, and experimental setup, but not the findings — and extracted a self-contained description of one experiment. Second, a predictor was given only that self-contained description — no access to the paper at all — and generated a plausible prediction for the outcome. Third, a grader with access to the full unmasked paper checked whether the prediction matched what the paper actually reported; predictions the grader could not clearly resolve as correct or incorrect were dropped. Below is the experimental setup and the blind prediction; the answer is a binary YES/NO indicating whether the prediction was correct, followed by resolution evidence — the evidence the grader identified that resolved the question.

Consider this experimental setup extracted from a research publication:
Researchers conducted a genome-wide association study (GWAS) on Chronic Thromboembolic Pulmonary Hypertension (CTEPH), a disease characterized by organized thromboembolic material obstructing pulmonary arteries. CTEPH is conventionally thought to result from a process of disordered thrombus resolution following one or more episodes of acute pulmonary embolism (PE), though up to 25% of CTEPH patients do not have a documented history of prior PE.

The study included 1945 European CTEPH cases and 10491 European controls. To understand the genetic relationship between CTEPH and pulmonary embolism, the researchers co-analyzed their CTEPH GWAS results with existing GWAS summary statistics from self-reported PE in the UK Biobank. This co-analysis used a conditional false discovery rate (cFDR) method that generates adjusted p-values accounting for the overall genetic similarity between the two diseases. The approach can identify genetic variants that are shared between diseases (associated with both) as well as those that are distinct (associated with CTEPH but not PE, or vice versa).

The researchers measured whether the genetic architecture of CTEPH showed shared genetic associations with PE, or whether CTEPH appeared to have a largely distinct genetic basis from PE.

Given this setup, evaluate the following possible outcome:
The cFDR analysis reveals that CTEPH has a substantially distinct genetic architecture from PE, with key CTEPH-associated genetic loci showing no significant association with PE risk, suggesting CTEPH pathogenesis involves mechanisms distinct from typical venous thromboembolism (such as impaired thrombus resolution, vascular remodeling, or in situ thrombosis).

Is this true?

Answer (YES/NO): NO